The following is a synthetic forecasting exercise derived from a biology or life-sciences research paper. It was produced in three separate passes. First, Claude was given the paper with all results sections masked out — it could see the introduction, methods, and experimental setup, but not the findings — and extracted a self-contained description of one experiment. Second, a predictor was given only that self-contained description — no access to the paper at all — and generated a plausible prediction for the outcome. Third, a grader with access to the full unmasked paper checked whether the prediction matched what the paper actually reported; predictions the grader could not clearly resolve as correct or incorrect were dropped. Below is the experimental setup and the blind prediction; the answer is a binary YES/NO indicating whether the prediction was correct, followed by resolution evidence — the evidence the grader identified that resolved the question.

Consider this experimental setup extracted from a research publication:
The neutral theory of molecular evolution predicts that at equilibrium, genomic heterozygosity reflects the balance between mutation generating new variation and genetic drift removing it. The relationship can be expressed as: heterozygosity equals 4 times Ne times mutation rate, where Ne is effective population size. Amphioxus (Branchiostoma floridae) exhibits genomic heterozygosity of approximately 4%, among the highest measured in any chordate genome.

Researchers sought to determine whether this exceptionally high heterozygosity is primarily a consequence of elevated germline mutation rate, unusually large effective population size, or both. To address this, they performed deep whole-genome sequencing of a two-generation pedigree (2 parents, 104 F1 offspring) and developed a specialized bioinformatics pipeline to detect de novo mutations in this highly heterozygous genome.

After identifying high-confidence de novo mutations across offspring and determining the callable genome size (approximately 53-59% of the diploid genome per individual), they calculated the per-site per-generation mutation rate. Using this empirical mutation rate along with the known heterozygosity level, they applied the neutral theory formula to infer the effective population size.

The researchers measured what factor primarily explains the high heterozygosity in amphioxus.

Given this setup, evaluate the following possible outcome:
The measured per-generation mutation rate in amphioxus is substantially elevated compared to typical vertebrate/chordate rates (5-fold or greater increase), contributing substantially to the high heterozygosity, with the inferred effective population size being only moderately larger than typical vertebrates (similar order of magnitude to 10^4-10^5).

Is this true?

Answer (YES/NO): NO